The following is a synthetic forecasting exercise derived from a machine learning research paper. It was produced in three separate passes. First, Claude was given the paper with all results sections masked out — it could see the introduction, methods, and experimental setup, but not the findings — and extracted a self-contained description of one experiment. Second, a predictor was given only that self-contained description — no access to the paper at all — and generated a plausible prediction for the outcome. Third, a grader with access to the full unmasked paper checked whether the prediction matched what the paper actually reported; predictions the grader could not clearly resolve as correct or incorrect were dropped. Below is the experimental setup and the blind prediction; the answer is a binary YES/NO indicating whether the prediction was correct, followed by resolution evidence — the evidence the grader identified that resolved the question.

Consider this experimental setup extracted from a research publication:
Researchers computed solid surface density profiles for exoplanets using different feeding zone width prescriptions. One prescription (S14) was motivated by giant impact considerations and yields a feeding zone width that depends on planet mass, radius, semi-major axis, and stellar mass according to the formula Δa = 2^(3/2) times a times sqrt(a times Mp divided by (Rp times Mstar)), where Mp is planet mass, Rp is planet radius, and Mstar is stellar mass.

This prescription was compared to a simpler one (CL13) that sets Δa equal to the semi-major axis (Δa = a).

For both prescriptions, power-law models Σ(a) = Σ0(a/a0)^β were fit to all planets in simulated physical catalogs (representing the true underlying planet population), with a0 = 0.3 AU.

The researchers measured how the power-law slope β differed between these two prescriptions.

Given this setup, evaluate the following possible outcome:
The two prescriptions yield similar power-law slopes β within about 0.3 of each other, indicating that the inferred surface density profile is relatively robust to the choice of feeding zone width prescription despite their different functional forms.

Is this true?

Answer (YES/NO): NO